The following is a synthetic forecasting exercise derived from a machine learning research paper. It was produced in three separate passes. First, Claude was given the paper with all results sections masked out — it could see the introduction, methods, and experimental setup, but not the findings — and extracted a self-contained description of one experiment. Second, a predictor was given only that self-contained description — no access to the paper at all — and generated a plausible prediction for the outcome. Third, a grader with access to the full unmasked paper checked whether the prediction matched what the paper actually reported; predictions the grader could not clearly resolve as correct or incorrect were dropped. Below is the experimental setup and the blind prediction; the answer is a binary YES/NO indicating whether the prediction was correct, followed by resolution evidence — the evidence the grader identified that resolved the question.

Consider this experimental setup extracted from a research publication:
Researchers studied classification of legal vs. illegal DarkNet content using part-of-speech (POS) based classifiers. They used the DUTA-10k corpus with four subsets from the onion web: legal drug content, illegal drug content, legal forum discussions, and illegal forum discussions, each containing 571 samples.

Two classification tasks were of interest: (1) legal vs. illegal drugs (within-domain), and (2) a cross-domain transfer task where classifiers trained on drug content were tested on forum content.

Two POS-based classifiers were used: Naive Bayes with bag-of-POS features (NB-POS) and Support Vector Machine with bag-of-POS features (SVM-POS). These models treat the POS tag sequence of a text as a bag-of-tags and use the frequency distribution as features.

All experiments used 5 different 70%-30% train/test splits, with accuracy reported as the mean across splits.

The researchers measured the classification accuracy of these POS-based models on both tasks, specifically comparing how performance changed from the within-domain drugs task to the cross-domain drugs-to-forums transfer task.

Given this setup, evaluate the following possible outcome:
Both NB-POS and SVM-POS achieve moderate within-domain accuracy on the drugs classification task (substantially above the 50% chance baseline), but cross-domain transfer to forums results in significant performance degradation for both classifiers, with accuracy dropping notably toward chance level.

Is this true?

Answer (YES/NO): YES